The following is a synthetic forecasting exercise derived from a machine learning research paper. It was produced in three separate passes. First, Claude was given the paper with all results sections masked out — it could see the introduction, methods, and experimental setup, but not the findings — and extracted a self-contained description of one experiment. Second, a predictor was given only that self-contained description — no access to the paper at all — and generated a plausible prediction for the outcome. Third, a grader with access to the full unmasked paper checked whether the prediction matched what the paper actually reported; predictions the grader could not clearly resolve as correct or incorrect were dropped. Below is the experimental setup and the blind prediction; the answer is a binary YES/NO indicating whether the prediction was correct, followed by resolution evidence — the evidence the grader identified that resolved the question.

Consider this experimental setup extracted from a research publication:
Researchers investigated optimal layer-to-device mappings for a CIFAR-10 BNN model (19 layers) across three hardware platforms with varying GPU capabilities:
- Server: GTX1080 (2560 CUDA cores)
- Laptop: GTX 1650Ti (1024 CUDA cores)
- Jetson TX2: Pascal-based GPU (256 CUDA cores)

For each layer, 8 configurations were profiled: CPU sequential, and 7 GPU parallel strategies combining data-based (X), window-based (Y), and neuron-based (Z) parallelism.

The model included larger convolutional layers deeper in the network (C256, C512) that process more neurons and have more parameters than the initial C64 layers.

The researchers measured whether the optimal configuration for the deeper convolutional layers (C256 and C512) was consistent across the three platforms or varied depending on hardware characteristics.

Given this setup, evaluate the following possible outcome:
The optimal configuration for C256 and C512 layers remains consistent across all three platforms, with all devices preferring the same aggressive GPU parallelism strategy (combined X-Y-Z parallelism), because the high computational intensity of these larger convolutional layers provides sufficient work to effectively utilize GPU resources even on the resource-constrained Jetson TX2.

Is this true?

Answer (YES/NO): NO